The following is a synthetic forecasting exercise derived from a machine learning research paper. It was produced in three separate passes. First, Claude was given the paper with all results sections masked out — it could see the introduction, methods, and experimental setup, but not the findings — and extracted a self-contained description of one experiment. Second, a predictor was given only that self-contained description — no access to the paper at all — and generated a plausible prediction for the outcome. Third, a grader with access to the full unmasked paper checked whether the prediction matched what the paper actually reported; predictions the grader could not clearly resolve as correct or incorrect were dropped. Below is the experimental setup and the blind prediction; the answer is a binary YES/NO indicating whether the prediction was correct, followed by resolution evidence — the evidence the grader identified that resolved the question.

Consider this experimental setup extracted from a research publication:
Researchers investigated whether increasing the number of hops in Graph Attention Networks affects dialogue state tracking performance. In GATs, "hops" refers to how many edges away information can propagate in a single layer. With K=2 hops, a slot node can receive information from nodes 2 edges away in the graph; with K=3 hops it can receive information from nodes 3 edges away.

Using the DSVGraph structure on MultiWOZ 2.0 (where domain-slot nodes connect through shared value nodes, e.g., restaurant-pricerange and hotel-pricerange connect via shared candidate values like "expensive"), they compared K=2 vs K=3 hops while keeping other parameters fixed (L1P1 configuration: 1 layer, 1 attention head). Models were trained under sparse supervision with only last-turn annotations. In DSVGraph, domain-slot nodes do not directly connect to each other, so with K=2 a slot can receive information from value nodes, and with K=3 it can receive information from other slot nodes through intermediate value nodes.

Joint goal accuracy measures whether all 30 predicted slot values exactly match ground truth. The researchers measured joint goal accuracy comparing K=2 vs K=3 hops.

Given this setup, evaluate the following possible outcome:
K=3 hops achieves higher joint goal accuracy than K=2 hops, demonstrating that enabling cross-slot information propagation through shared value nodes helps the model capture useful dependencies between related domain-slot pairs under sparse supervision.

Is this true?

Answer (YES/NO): YES